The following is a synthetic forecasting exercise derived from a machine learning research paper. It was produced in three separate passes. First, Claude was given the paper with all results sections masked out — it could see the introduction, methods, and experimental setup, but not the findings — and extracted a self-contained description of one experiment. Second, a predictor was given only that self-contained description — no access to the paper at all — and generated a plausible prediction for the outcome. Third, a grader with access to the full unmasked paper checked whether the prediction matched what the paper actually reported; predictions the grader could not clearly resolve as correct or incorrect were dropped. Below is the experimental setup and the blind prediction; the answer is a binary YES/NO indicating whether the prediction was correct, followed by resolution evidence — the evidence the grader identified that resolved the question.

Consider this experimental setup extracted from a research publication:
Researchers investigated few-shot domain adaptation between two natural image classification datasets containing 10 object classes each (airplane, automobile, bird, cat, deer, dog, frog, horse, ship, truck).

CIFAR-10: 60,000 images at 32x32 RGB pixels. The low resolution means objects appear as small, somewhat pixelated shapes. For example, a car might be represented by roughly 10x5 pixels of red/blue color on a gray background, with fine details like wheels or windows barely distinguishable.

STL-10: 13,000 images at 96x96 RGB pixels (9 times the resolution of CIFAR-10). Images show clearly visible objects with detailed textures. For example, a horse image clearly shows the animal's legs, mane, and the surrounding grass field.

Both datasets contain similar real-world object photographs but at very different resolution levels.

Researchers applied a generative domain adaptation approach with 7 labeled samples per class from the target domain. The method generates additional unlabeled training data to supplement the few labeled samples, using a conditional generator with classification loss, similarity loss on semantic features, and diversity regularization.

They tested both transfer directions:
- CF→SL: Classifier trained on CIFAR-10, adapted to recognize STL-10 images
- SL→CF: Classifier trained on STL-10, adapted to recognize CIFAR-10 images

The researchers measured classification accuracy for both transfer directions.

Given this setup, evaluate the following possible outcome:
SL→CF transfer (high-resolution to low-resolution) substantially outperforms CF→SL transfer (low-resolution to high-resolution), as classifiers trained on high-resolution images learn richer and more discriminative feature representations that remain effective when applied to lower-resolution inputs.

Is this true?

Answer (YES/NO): NO